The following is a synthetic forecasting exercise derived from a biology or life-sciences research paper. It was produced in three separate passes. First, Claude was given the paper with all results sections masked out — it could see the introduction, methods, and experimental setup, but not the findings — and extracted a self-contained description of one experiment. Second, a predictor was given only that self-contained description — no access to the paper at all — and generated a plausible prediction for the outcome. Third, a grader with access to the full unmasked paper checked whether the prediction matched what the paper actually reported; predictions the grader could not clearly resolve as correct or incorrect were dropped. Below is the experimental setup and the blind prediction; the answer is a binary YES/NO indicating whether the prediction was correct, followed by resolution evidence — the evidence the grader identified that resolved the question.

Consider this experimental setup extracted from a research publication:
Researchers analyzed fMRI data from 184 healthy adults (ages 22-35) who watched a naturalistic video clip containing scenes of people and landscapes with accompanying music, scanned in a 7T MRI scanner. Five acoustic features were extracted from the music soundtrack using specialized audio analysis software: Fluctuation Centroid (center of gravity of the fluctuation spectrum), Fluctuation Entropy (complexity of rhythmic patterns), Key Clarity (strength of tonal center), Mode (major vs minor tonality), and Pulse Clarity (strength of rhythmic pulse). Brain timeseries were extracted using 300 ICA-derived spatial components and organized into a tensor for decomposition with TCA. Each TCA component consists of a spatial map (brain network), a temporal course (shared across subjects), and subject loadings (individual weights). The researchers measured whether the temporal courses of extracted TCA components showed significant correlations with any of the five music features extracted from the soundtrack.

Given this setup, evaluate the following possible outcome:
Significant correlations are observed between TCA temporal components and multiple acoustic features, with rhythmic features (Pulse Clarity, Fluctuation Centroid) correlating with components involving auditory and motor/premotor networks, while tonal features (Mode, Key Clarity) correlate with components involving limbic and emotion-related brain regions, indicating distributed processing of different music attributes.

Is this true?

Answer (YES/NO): NO